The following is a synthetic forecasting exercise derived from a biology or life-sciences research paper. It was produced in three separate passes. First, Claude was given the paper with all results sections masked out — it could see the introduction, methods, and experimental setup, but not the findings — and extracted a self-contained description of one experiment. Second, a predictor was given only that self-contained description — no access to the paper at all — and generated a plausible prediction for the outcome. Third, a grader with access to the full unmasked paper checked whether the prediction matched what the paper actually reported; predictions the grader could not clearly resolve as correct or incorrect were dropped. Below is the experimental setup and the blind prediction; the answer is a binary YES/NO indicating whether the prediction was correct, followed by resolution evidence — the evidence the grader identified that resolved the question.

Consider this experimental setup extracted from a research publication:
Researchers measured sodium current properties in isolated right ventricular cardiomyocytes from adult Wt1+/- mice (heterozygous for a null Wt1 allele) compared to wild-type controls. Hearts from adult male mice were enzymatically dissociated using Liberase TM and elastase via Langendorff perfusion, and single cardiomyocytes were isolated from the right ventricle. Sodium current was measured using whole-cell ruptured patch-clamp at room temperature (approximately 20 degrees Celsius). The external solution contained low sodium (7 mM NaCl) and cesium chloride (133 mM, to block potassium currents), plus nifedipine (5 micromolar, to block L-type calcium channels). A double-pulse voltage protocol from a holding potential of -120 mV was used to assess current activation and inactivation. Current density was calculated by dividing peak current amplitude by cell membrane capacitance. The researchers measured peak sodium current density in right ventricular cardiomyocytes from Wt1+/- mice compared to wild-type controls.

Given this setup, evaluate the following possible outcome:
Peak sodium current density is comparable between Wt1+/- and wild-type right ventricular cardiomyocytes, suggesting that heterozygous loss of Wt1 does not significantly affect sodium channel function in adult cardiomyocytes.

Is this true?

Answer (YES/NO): YES